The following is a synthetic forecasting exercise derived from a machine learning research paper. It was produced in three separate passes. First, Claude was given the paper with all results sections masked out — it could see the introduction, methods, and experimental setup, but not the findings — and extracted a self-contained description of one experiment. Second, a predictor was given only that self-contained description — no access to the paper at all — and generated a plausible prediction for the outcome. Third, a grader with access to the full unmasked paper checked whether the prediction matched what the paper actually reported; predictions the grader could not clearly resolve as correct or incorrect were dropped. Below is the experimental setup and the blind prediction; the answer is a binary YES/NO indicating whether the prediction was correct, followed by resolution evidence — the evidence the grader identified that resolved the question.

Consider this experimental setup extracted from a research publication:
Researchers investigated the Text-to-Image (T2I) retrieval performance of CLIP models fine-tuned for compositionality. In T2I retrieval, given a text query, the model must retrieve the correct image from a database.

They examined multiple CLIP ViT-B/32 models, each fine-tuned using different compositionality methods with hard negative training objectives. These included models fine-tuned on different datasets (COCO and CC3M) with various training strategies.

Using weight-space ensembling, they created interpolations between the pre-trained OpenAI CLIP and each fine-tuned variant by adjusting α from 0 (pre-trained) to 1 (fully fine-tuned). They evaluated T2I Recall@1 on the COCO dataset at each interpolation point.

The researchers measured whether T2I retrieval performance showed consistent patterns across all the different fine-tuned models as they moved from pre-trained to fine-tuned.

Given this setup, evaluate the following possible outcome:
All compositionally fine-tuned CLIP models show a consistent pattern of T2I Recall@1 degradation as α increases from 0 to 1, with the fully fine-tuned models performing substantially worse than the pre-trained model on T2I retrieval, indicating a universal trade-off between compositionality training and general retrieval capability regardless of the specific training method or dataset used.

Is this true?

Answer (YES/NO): NO